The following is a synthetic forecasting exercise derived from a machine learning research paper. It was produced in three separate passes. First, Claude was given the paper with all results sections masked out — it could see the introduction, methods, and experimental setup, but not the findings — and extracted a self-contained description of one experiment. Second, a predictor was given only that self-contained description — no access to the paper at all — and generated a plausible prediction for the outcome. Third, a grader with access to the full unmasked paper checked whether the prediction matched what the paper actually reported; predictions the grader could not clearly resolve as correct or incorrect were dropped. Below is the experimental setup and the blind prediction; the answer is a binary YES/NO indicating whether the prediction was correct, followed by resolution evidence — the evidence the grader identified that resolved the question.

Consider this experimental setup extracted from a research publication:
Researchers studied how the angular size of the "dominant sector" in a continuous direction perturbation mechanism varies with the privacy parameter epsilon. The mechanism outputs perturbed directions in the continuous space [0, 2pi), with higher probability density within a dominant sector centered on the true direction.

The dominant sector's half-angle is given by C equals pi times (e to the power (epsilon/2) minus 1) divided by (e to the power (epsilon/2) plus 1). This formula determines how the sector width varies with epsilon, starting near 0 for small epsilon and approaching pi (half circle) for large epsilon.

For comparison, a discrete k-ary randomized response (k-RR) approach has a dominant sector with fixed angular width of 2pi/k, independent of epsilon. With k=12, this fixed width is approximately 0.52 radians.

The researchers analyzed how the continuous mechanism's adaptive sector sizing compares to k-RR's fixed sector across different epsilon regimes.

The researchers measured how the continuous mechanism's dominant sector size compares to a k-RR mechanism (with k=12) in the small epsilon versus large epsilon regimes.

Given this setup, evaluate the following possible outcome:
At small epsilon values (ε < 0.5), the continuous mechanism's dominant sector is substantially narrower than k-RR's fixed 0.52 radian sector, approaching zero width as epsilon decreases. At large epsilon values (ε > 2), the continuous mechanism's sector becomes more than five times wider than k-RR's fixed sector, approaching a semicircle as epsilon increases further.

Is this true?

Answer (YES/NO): NO